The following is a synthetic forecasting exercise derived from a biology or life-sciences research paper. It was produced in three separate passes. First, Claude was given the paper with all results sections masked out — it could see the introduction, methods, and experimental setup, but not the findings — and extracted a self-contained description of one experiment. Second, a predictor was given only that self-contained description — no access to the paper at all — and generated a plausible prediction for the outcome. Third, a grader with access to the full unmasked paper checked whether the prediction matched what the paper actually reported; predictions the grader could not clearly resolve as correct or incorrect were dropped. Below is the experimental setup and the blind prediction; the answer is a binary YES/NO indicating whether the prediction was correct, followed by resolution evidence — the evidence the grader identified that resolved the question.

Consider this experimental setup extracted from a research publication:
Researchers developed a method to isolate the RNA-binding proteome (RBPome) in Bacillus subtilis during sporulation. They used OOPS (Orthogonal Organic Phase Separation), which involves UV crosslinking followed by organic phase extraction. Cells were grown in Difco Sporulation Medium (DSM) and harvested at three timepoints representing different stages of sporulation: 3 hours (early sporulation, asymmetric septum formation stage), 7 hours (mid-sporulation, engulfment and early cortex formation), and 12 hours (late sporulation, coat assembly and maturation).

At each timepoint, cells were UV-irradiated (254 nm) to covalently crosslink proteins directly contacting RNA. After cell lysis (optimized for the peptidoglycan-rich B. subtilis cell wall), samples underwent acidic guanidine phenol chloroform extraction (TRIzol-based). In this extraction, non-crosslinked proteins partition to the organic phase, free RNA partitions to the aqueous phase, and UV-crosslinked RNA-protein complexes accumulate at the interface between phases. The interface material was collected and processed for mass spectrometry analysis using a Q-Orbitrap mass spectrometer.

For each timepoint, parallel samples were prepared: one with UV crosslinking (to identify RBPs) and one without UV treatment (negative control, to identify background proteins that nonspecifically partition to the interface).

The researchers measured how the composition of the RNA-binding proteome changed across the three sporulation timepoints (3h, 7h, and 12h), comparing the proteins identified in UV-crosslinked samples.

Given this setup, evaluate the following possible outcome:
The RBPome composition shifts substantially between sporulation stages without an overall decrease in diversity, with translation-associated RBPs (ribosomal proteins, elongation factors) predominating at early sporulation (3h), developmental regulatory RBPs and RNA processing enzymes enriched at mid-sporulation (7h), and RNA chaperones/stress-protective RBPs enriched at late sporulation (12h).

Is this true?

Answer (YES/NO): NO